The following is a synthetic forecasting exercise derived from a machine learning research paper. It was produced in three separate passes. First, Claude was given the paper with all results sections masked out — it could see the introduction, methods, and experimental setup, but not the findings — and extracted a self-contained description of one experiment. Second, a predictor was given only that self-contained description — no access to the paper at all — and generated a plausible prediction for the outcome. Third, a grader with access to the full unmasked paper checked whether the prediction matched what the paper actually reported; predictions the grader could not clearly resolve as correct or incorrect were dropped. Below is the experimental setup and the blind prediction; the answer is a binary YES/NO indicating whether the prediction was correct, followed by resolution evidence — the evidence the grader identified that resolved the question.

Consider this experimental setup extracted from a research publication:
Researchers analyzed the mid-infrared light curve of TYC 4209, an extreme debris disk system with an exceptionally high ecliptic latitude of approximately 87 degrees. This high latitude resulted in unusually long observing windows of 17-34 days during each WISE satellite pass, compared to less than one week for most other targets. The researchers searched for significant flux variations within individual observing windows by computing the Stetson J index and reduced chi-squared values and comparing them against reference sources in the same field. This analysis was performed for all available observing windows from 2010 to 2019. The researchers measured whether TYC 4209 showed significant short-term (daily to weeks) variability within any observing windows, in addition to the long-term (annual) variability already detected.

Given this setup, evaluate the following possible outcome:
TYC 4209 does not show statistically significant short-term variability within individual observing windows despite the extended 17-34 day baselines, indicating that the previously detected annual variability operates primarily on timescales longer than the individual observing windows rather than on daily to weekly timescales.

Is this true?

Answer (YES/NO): NO